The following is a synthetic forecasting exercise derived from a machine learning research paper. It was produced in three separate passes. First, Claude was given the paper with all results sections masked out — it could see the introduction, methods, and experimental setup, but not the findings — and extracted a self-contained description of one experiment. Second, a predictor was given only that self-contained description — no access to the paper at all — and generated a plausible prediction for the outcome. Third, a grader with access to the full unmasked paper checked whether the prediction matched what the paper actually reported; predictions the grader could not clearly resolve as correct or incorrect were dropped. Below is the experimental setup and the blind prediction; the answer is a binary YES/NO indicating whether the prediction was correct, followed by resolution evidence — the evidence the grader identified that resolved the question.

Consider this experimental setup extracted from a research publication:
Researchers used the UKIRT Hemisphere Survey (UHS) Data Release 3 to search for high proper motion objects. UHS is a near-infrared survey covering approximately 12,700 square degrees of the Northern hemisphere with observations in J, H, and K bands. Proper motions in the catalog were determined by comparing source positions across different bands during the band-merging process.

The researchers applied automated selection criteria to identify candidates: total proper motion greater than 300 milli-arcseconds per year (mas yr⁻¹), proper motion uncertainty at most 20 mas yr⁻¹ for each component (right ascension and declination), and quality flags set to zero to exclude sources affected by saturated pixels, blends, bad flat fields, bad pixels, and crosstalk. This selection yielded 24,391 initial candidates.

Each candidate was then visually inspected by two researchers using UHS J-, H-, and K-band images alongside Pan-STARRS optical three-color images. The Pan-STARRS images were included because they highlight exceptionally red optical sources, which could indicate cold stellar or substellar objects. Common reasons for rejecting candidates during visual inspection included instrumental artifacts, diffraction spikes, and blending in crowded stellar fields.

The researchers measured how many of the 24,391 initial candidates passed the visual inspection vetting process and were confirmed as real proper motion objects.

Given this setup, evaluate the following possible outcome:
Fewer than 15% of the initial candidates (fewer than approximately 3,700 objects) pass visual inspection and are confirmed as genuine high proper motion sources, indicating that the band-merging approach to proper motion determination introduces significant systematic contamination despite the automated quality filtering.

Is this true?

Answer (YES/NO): YES